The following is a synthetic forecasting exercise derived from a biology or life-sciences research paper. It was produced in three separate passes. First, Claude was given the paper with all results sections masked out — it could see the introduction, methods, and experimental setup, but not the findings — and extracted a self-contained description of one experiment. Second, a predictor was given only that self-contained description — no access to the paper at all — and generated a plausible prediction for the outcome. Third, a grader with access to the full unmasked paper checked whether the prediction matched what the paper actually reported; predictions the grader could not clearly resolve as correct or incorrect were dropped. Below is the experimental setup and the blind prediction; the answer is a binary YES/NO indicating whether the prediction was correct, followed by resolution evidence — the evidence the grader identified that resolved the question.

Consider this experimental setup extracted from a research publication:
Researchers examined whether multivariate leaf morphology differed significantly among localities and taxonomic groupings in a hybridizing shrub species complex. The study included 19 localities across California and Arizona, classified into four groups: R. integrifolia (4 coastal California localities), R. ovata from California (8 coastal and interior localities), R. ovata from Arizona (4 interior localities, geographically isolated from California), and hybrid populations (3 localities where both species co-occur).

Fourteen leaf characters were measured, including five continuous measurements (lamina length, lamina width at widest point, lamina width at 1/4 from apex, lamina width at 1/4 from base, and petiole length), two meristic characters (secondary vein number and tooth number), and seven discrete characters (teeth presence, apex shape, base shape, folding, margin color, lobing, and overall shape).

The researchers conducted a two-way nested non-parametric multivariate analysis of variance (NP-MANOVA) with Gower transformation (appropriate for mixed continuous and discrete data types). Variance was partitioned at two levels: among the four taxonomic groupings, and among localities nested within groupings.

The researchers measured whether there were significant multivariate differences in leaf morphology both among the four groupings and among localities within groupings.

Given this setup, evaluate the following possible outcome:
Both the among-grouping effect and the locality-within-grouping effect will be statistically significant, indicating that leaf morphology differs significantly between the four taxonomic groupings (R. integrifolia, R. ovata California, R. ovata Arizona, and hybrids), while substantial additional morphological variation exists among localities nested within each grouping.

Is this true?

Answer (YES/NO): YES